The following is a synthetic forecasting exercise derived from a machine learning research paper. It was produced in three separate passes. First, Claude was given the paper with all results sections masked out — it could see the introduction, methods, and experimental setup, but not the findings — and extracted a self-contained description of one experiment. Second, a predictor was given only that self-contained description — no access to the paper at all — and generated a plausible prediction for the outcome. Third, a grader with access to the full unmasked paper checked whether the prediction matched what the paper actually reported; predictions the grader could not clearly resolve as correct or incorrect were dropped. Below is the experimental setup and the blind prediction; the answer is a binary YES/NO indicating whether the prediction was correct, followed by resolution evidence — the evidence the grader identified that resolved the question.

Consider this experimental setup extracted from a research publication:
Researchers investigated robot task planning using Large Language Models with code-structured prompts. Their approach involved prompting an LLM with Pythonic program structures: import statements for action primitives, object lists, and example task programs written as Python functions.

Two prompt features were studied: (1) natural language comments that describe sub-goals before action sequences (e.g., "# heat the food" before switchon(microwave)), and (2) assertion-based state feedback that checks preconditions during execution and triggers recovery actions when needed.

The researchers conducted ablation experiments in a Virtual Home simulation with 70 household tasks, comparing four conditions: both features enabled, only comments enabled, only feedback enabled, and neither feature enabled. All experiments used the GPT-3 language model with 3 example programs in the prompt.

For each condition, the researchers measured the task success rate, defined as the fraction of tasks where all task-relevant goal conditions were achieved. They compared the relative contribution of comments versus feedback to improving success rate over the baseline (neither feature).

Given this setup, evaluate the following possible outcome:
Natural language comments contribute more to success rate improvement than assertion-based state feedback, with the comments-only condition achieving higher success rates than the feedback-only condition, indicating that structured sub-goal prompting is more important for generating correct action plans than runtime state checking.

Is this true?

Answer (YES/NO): NO